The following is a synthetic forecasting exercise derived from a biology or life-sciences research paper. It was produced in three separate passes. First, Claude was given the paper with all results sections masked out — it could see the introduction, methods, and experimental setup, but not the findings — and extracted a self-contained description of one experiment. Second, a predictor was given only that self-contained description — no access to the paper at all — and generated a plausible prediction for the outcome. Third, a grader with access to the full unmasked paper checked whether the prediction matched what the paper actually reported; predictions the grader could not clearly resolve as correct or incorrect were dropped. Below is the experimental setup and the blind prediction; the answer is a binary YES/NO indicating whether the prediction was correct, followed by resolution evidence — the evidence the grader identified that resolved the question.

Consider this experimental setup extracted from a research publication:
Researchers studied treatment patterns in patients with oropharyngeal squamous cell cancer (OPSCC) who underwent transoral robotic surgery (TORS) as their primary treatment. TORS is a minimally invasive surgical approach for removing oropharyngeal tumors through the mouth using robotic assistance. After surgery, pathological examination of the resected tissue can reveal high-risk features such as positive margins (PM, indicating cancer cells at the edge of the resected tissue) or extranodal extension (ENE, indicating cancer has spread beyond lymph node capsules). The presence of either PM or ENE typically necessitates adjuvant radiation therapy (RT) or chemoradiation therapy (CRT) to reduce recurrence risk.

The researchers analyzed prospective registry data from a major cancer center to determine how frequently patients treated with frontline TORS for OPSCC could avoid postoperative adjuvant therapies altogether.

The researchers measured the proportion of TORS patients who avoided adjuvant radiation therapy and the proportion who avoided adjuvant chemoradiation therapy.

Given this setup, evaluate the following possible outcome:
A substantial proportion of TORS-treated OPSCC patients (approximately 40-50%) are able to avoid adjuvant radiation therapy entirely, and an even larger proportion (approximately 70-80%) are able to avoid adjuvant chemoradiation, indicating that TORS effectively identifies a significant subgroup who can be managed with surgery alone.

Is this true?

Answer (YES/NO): NO